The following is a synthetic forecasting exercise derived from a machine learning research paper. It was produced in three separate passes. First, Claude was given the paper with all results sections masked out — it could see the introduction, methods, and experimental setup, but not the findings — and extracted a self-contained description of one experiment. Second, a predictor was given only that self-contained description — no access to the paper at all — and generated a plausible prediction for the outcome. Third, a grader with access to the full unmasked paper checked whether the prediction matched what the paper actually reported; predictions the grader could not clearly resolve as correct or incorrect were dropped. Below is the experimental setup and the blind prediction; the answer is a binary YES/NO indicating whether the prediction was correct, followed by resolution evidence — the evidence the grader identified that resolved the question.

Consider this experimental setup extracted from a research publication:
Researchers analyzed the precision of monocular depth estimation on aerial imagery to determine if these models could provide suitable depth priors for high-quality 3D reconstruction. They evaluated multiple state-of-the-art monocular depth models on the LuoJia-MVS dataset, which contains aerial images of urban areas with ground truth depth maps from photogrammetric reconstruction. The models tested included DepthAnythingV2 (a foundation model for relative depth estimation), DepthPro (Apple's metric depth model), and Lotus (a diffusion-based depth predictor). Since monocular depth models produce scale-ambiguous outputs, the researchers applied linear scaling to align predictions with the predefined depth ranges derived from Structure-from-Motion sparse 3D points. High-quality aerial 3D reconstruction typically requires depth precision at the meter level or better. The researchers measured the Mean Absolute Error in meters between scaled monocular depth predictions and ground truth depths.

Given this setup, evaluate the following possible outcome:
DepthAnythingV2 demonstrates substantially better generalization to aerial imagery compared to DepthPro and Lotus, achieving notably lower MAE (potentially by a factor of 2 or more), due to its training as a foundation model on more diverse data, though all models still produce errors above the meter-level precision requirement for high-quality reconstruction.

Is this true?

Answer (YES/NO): NO